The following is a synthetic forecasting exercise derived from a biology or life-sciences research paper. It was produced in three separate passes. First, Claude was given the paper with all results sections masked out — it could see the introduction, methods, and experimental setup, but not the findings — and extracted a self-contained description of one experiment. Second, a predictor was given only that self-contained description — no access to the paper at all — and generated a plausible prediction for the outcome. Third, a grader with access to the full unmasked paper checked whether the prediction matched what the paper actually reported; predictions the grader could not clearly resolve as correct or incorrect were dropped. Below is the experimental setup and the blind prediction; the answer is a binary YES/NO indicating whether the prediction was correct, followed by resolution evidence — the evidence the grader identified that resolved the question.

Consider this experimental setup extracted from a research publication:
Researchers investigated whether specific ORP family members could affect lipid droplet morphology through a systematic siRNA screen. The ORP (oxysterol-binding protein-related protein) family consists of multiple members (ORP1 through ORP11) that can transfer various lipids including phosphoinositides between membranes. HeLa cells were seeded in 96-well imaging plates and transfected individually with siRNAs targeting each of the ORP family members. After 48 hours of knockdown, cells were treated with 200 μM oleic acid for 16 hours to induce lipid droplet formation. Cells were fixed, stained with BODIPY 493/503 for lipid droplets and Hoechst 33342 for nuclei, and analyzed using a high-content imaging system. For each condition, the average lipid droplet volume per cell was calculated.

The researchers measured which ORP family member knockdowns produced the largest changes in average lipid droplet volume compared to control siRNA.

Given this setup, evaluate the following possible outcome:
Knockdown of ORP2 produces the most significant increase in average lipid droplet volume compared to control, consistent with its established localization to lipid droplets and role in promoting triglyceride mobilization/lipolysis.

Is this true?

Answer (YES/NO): NO